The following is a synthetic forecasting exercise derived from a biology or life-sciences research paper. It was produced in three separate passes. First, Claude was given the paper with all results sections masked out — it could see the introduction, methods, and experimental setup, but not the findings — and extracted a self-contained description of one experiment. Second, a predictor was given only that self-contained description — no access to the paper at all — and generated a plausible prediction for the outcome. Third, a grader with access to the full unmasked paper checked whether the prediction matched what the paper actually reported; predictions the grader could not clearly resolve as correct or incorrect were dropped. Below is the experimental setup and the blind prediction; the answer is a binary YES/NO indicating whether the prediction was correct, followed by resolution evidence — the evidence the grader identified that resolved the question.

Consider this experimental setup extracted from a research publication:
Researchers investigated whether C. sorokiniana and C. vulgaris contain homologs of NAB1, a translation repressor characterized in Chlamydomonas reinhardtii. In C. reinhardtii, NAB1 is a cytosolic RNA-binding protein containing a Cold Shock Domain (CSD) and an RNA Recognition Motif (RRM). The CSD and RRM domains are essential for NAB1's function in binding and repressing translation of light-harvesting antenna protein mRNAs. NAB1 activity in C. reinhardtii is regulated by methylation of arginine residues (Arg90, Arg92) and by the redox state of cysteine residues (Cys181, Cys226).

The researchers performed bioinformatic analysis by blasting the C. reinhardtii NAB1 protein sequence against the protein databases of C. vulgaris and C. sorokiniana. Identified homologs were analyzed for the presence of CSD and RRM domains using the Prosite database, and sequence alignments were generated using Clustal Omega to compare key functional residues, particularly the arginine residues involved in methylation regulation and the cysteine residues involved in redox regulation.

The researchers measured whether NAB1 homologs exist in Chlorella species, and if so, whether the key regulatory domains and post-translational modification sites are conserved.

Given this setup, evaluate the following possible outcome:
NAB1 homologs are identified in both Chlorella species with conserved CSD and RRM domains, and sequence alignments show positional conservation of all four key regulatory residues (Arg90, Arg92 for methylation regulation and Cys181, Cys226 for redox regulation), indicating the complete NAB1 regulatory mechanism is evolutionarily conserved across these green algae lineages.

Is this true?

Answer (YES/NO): NO